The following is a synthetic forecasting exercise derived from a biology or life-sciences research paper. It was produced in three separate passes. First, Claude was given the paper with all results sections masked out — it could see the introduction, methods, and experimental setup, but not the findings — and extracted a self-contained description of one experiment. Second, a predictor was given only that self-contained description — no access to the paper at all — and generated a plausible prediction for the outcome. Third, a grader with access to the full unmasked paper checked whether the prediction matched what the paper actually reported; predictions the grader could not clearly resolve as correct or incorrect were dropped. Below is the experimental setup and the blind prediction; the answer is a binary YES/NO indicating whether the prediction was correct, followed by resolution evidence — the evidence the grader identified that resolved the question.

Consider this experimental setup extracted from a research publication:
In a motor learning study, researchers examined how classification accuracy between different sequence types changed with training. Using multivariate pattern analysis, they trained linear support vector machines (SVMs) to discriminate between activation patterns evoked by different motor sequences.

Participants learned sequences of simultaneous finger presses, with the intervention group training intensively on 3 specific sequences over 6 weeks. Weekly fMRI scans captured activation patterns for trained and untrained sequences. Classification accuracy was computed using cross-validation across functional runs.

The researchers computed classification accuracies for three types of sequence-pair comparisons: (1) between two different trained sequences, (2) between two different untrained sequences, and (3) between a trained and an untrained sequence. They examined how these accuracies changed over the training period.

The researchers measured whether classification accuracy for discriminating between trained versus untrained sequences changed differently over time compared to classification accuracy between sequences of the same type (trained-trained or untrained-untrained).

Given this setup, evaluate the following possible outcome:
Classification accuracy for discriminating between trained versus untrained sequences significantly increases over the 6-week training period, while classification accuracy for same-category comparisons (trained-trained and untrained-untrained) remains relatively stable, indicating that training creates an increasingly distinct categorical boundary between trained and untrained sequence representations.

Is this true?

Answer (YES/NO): YES